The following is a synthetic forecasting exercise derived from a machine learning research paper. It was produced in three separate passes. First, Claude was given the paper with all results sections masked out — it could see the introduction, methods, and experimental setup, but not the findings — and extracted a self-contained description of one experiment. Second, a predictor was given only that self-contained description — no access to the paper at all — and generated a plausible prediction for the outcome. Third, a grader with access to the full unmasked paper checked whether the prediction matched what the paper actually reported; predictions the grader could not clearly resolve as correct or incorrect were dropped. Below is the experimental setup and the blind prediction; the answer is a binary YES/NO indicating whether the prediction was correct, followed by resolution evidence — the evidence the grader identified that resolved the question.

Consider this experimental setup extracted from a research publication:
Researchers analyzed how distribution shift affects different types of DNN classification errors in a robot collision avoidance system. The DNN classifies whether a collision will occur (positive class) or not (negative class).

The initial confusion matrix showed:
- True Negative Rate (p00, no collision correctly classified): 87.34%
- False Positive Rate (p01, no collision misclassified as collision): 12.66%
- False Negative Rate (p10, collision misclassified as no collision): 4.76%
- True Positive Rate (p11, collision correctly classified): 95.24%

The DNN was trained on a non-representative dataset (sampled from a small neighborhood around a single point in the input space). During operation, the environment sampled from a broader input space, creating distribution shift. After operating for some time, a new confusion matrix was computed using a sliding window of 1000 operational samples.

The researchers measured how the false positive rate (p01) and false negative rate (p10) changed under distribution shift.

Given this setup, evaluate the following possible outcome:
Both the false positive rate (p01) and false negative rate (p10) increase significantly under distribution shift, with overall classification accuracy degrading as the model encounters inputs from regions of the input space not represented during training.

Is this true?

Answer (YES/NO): NO